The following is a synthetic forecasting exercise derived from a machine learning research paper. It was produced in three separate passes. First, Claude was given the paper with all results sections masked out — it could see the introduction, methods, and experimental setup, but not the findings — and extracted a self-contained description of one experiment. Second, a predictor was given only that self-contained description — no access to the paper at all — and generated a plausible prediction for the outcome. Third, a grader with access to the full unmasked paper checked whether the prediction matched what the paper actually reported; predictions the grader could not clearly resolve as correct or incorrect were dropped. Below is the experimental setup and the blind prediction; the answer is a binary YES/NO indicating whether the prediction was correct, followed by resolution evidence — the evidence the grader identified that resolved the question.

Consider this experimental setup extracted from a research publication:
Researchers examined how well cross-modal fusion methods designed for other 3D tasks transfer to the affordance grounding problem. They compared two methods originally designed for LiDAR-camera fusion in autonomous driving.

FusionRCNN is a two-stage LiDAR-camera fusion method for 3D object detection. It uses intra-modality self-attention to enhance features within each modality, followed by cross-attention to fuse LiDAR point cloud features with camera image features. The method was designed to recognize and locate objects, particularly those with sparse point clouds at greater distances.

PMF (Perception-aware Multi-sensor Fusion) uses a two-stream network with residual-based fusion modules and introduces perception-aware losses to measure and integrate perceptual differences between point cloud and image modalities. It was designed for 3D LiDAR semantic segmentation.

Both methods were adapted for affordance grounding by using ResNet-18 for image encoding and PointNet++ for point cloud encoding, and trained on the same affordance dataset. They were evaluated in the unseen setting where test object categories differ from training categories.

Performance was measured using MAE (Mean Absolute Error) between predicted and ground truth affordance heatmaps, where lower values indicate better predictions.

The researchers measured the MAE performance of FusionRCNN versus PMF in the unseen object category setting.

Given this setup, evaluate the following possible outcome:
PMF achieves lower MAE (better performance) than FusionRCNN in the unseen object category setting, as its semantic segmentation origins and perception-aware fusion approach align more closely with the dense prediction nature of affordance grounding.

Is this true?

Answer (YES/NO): YES